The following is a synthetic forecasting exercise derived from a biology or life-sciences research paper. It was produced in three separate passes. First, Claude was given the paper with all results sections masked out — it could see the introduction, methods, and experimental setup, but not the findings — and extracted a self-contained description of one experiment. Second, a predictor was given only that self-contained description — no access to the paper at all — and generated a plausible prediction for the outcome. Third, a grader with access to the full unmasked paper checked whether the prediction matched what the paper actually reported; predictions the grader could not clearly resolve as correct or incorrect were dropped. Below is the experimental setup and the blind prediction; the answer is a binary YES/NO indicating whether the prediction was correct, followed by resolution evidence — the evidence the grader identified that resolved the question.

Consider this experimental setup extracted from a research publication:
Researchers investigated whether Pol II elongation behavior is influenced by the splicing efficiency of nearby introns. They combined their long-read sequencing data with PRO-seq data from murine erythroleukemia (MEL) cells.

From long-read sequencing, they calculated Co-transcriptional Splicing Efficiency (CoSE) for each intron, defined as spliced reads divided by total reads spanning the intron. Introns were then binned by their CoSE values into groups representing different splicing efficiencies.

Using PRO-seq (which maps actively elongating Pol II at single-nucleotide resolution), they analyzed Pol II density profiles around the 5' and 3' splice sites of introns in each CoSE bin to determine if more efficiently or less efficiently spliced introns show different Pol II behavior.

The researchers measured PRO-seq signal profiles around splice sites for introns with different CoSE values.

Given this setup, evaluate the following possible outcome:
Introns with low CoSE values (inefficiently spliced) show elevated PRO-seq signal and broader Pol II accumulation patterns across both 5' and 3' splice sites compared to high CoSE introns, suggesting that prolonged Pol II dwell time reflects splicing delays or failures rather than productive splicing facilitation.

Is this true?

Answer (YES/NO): NO